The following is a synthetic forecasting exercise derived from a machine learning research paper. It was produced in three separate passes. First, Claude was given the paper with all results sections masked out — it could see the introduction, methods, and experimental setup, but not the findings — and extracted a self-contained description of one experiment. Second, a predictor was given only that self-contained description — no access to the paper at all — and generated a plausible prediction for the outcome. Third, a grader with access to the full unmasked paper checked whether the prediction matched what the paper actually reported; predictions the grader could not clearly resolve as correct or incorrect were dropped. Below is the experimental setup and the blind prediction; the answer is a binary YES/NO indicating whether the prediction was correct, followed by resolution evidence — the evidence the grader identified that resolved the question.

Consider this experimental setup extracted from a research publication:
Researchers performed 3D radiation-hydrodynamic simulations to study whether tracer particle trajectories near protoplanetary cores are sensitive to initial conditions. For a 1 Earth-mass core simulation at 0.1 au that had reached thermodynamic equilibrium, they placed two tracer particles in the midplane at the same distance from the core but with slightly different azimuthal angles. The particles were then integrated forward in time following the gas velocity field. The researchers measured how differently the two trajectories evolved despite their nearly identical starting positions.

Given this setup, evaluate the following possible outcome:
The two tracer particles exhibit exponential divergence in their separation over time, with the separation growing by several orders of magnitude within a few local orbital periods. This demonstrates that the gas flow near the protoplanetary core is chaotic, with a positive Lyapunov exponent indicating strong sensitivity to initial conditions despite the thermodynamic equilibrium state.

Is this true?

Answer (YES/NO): NO